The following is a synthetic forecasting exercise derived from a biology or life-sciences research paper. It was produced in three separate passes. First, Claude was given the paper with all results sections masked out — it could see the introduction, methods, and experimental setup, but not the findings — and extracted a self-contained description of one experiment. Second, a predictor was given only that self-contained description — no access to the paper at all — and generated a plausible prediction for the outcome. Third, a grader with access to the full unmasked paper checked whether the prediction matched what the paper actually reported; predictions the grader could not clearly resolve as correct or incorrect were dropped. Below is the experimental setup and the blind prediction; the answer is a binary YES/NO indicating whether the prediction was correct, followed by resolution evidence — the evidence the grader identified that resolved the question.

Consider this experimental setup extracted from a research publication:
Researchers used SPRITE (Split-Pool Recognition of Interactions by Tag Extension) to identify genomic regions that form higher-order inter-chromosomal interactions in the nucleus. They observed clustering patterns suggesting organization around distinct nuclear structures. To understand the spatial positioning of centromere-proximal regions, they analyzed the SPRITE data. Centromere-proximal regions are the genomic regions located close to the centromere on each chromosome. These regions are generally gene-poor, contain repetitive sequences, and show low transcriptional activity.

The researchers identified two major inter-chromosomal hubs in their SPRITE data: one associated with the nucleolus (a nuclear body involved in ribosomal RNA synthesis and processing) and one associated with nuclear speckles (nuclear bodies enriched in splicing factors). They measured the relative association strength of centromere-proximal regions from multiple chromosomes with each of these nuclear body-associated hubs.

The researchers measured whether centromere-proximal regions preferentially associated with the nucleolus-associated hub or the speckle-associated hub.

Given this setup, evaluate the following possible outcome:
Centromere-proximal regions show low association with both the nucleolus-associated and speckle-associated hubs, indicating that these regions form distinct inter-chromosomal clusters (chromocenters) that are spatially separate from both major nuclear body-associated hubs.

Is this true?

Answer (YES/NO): NO